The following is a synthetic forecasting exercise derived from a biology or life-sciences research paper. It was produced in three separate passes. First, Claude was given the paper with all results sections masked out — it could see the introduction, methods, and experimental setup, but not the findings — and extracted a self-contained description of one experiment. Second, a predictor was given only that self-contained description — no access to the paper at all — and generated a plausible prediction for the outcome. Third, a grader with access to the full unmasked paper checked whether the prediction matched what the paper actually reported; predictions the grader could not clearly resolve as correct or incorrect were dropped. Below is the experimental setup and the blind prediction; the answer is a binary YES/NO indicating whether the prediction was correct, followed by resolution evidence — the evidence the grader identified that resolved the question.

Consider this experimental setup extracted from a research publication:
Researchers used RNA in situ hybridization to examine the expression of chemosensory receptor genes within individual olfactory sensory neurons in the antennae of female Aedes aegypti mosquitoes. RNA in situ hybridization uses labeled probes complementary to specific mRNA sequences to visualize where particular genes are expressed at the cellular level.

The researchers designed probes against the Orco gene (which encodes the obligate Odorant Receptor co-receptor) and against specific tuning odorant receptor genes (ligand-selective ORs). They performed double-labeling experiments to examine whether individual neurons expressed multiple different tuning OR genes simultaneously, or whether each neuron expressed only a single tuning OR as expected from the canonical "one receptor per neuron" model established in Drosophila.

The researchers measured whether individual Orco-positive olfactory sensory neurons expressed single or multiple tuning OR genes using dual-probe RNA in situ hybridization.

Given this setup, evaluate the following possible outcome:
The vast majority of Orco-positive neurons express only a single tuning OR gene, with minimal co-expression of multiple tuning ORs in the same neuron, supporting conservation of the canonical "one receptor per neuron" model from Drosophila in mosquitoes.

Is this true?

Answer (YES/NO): NO